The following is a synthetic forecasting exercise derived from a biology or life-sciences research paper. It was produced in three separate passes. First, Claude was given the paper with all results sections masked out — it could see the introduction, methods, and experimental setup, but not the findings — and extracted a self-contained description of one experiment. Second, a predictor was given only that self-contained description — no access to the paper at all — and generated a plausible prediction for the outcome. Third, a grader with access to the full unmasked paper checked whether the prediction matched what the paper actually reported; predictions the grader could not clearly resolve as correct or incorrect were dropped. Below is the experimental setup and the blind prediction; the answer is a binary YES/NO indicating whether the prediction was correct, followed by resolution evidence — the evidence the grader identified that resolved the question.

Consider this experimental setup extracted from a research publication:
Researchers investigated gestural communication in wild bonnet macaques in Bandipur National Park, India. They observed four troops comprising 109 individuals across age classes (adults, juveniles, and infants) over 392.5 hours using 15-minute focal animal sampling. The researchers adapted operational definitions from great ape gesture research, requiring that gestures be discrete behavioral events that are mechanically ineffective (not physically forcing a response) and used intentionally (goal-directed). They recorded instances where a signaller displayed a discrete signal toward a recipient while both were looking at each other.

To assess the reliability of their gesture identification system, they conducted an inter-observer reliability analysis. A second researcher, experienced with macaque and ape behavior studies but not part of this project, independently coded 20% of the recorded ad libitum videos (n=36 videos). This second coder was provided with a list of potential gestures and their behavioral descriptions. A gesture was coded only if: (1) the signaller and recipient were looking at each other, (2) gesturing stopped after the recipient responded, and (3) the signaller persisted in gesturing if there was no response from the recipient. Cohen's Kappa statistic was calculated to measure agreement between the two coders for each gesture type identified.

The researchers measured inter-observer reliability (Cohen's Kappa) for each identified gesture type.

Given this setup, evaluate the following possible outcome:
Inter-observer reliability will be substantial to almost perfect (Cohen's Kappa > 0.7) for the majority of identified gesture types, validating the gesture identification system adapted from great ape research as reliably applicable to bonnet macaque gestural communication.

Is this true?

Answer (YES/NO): YES